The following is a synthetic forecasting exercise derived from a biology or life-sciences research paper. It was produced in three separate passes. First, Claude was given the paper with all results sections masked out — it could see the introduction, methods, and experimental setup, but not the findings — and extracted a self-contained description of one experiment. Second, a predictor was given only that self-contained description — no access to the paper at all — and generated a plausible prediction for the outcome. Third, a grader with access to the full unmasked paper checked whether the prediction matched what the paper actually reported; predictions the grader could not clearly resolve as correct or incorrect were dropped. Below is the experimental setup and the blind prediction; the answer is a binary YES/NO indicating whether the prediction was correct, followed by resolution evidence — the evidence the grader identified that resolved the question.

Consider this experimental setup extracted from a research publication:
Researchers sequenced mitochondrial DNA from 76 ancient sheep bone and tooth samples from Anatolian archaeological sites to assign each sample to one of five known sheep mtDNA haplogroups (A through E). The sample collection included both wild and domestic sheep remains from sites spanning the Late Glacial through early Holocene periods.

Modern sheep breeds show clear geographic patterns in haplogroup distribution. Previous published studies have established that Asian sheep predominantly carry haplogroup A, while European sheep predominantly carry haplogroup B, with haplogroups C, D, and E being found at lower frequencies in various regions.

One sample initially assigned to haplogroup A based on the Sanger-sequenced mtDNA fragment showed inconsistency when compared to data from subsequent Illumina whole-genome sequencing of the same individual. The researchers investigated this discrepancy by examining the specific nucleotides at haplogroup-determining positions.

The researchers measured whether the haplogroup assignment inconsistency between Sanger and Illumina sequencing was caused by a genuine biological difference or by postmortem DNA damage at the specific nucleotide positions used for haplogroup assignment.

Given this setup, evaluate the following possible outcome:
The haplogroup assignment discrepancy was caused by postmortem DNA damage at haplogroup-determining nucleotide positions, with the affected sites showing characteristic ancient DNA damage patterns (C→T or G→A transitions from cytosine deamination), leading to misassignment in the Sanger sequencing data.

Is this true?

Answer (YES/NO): YES